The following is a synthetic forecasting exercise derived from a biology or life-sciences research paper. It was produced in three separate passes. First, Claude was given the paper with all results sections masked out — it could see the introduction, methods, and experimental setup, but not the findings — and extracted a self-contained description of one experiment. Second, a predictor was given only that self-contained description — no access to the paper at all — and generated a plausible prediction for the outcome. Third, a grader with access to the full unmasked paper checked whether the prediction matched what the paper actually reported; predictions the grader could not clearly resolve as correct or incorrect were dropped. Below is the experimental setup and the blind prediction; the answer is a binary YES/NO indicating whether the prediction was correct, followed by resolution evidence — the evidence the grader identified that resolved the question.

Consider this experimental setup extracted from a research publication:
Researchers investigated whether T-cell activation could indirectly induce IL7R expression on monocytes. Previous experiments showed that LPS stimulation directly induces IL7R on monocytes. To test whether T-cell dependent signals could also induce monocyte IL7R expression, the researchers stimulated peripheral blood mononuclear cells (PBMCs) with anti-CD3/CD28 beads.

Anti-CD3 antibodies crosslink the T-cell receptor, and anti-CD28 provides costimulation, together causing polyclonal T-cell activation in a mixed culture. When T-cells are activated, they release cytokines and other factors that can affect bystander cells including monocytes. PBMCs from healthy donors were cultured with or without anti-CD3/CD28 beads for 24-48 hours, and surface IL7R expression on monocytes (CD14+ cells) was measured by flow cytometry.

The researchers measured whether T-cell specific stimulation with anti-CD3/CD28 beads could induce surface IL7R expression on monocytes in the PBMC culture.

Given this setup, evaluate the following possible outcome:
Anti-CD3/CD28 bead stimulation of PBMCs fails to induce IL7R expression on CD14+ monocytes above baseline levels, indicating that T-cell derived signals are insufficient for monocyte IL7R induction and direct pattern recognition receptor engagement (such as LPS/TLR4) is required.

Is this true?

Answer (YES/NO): NO